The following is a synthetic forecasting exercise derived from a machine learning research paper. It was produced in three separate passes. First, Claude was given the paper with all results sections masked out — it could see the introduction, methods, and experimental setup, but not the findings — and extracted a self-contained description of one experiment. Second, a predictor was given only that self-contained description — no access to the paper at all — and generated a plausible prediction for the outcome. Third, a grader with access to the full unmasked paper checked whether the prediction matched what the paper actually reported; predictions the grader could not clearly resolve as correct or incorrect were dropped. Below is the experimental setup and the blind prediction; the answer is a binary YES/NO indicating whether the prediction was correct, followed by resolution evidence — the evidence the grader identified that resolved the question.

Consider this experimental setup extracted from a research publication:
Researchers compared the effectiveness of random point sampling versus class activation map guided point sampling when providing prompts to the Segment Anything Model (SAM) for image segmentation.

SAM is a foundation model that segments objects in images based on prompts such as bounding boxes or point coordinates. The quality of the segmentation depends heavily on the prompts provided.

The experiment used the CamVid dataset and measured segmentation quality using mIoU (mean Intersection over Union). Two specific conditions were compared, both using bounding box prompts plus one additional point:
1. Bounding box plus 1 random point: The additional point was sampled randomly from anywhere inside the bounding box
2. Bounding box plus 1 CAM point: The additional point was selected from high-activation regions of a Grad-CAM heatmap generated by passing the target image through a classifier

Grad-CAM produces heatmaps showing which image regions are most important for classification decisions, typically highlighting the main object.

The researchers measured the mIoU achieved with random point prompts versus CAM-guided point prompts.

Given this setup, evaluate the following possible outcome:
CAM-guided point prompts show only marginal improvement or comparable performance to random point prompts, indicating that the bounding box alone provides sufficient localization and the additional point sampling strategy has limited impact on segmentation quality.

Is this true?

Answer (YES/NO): NO